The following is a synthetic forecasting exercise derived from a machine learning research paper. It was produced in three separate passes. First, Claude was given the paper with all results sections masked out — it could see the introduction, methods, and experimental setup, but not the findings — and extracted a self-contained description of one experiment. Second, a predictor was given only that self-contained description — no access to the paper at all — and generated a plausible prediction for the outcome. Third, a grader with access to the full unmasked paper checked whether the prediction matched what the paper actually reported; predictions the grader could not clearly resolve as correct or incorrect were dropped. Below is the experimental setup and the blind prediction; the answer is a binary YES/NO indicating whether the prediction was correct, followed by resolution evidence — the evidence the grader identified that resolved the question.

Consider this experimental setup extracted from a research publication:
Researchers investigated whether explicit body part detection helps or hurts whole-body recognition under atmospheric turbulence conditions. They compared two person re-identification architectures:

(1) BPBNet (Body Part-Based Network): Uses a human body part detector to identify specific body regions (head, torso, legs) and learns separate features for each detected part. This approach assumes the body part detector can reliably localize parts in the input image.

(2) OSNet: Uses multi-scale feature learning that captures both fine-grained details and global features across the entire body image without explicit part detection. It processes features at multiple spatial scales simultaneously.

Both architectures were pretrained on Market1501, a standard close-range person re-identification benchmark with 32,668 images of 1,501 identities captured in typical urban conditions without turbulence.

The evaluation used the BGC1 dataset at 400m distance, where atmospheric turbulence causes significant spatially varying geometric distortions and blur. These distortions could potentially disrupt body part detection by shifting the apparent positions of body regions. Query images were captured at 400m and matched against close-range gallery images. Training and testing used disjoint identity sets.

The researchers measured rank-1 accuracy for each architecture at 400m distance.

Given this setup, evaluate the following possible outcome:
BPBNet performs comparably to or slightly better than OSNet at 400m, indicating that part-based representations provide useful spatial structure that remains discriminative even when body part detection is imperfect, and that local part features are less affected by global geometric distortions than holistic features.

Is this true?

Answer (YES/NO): NO